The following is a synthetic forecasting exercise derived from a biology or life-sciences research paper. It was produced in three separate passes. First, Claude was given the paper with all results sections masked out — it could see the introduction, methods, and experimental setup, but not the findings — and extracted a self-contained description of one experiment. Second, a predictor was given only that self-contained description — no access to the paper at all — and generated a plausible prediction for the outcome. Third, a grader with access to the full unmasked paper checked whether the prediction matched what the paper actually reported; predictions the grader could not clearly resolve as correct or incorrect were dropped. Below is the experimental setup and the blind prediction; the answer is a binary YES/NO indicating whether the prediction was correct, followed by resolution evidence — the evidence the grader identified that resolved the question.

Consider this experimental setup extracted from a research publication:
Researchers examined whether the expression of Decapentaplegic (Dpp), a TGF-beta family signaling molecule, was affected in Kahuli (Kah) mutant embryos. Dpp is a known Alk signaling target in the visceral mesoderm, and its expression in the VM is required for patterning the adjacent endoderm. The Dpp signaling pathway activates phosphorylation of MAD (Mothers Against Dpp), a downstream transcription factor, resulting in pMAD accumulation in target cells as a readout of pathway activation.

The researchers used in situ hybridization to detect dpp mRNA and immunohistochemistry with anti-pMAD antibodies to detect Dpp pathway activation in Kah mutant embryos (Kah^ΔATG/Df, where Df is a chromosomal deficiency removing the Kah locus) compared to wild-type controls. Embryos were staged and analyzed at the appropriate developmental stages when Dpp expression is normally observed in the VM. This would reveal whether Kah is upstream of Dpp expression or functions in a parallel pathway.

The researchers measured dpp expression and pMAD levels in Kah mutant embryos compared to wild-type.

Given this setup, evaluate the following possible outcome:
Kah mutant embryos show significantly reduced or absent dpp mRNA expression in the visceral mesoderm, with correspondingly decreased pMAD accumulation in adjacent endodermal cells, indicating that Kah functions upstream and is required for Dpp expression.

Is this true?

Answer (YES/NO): NO